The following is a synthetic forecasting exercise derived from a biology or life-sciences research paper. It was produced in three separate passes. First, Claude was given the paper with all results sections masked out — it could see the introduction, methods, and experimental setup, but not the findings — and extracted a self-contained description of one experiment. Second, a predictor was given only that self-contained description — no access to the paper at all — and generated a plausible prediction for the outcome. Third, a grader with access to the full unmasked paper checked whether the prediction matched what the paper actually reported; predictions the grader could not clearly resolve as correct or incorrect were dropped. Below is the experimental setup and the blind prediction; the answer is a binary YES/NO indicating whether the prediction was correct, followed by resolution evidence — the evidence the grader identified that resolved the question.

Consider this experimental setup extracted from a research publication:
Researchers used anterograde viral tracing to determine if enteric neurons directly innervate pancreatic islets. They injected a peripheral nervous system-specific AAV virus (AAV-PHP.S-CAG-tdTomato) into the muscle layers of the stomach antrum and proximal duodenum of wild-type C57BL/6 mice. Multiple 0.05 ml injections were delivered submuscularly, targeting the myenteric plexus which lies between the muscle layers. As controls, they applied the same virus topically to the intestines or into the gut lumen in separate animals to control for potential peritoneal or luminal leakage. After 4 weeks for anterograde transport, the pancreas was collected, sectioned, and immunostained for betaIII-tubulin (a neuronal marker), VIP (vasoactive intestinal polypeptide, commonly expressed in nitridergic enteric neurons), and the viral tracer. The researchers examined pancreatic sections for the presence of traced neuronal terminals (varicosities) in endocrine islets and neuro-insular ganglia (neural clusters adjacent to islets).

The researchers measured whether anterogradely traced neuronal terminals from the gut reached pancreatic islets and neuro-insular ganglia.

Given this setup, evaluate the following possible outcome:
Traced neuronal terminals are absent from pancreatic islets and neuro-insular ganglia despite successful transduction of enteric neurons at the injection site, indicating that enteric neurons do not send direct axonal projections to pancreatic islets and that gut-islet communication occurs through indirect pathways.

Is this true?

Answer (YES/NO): NO